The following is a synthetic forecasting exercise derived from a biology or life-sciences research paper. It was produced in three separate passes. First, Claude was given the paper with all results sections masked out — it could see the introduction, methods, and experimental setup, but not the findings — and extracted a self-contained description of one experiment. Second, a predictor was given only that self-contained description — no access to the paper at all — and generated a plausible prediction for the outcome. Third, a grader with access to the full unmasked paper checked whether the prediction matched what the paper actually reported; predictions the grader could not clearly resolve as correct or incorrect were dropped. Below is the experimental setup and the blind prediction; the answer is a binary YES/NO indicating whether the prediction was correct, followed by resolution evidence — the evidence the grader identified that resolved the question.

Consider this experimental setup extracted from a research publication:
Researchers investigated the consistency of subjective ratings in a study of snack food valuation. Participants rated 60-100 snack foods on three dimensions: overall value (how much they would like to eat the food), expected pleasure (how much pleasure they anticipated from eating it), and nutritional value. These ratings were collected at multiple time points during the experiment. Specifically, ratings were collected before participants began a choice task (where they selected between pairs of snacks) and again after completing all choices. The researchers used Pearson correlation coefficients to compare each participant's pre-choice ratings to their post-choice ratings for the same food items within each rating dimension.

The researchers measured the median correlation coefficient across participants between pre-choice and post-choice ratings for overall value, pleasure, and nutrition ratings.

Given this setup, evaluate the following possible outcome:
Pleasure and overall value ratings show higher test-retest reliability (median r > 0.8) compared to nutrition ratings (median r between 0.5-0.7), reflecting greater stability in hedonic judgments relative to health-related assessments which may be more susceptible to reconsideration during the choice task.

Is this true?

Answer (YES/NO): NO